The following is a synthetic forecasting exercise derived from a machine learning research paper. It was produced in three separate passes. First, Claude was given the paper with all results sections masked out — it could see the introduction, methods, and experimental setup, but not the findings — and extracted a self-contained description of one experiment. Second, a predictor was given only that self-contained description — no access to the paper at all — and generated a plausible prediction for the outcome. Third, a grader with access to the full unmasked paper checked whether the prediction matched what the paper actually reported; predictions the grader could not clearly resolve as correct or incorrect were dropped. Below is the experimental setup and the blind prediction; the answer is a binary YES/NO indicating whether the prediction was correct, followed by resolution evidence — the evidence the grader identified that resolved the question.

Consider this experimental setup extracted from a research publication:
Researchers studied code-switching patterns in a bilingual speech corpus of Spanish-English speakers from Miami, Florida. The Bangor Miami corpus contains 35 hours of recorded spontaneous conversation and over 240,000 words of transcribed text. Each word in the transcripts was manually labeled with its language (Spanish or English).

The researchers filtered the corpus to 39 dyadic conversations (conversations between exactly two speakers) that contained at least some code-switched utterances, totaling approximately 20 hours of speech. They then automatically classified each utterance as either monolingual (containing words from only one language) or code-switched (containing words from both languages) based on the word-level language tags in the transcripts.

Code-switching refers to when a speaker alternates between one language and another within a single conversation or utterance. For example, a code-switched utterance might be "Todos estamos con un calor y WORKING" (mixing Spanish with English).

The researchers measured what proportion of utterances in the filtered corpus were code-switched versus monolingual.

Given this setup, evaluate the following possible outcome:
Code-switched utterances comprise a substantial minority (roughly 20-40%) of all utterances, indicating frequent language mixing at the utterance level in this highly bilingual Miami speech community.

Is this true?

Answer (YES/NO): NO